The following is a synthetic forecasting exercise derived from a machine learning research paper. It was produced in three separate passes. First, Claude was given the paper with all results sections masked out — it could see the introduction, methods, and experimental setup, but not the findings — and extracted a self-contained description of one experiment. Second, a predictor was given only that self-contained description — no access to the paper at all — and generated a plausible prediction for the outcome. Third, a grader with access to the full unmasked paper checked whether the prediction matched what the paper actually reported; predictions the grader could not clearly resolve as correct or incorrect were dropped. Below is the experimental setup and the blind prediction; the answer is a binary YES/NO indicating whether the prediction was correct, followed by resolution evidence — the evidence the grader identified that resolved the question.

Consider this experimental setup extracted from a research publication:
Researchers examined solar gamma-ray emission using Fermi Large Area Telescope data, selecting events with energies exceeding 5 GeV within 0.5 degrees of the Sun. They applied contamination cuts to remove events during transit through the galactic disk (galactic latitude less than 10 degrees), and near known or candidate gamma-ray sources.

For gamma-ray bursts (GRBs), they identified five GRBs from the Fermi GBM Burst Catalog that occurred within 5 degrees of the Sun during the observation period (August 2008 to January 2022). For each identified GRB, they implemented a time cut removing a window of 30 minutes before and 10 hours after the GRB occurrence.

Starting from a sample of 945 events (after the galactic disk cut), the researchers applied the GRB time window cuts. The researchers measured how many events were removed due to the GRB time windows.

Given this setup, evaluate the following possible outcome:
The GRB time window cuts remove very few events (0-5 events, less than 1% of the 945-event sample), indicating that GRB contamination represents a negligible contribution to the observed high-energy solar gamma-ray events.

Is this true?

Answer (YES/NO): YES